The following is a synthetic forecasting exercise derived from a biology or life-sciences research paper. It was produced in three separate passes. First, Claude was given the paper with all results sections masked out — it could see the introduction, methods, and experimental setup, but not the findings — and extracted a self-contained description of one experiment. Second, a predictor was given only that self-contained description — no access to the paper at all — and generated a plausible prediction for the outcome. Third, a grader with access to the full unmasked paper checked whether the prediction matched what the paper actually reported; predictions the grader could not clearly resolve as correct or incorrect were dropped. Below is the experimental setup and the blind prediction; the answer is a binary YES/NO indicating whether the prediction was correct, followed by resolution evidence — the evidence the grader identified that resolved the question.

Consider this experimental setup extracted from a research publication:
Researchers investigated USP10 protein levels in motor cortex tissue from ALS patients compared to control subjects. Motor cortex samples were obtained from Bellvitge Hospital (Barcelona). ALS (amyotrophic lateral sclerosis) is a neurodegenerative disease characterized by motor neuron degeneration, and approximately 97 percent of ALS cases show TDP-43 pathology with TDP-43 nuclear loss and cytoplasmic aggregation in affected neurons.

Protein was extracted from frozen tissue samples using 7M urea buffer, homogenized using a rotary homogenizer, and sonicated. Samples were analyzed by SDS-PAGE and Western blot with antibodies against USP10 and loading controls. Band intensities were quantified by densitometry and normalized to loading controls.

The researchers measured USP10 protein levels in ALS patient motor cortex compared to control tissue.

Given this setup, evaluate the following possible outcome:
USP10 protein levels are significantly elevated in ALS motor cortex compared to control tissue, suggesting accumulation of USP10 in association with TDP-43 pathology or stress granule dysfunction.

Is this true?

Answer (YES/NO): YES